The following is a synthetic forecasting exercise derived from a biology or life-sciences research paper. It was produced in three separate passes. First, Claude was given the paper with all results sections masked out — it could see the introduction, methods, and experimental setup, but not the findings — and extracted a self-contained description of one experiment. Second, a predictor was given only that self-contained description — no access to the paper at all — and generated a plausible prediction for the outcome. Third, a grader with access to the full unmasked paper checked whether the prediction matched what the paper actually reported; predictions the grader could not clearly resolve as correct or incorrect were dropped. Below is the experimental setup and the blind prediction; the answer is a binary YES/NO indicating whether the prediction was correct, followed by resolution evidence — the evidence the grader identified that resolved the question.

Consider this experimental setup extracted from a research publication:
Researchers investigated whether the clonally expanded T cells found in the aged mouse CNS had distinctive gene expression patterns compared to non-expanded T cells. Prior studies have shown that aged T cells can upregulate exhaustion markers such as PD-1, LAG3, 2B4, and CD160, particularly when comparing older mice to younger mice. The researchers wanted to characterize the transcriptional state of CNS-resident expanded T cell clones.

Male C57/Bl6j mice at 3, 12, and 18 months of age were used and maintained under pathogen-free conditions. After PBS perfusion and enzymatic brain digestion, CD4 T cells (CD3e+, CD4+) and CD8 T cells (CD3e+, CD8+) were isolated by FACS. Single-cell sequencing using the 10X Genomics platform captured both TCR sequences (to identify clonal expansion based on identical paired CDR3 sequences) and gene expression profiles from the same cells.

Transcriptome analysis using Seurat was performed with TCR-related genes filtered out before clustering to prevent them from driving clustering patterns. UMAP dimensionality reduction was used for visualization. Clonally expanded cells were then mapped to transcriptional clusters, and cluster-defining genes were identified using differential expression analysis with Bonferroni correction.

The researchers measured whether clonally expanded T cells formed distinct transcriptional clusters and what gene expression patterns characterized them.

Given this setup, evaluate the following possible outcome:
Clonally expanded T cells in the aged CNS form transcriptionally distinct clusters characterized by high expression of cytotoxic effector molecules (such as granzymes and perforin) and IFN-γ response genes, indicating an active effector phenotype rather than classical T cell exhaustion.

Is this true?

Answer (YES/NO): YES